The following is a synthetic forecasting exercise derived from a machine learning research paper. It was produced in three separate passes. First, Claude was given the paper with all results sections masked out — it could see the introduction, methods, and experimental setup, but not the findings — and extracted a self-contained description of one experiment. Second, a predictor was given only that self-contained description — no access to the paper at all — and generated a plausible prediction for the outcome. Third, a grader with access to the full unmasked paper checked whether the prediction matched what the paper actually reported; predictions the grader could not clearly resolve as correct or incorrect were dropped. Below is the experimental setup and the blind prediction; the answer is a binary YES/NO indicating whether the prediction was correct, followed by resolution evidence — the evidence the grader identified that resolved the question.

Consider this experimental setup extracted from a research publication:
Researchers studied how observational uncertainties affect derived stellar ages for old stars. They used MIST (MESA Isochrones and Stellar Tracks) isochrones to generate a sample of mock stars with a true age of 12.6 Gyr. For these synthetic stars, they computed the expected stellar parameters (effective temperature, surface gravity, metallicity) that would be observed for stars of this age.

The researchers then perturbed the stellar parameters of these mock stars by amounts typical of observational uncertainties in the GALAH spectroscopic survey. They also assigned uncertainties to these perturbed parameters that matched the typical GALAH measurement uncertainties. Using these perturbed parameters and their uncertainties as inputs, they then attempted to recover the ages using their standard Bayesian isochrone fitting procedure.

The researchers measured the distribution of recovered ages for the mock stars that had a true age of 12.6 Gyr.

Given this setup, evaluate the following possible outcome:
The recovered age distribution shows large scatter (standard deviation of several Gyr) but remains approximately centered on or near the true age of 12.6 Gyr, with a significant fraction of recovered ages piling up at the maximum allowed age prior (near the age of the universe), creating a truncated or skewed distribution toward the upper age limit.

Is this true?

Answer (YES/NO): NO